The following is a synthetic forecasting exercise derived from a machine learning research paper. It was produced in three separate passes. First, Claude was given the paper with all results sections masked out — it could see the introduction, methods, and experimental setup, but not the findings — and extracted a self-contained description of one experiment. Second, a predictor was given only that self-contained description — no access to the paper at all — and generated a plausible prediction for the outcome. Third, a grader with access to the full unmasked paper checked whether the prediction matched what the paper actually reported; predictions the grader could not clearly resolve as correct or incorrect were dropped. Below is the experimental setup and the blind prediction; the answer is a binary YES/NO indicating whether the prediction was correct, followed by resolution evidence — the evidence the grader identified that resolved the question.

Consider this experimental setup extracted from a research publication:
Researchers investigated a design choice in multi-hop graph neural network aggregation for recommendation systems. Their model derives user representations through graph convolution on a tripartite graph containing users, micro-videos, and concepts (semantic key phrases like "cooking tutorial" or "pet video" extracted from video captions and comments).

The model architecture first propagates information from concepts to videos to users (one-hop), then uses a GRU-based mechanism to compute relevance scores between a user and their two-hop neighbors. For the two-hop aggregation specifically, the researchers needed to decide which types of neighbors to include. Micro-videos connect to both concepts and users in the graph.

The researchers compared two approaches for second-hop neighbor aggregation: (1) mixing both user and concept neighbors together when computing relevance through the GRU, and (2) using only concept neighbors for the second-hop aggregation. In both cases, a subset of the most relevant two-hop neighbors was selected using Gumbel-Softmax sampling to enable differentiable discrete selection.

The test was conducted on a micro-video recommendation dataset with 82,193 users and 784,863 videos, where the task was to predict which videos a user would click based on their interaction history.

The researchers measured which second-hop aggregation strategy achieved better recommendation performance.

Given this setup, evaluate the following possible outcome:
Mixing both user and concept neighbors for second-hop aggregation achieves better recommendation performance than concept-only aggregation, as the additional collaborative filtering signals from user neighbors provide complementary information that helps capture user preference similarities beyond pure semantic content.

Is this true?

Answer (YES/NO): NO